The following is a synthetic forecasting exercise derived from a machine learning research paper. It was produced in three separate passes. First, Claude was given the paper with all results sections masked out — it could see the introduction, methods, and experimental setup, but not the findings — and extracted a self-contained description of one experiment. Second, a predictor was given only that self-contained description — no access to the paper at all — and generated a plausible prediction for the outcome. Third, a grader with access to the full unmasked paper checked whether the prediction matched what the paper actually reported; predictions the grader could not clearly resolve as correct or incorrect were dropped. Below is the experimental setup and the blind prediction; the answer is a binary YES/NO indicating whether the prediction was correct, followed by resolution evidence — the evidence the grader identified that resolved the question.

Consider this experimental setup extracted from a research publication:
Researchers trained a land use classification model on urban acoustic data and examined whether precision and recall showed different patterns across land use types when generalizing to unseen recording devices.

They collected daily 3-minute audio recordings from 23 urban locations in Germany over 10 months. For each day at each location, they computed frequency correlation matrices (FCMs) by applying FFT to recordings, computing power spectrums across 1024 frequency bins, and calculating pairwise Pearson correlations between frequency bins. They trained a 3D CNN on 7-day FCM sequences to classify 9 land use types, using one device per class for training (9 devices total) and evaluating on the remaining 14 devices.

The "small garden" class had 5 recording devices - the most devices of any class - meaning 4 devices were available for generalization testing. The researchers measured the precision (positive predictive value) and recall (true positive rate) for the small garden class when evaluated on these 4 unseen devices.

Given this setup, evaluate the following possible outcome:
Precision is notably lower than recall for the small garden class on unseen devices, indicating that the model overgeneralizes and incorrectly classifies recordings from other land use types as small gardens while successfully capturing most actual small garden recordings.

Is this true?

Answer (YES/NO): YES